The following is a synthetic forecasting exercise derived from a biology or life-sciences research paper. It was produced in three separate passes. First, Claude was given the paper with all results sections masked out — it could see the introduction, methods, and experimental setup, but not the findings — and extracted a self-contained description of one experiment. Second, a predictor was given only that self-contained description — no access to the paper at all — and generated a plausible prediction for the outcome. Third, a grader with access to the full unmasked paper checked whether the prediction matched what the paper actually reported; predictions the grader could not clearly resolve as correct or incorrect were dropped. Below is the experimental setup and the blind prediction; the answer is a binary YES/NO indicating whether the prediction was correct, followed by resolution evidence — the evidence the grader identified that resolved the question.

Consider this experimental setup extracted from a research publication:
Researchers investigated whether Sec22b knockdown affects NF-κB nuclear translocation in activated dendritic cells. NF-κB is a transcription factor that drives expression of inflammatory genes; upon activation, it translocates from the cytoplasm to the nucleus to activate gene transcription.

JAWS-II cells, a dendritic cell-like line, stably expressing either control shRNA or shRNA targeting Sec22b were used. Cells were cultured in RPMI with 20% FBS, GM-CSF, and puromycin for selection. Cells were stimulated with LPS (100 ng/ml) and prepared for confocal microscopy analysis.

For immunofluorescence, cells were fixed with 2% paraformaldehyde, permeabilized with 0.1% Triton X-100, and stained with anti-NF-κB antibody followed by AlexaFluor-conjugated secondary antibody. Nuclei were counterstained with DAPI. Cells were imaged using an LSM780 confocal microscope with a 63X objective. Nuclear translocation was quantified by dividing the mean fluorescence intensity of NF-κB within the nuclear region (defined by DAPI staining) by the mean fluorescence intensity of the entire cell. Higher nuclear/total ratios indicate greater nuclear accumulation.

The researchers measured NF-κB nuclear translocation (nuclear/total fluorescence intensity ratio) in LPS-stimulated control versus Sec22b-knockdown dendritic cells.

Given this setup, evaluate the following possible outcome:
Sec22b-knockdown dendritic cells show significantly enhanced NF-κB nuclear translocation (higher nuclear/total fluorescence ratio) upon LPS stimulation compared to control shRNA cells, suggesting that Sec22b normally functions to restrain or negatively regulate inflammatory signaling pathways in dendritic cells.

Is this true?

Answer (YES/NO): NO